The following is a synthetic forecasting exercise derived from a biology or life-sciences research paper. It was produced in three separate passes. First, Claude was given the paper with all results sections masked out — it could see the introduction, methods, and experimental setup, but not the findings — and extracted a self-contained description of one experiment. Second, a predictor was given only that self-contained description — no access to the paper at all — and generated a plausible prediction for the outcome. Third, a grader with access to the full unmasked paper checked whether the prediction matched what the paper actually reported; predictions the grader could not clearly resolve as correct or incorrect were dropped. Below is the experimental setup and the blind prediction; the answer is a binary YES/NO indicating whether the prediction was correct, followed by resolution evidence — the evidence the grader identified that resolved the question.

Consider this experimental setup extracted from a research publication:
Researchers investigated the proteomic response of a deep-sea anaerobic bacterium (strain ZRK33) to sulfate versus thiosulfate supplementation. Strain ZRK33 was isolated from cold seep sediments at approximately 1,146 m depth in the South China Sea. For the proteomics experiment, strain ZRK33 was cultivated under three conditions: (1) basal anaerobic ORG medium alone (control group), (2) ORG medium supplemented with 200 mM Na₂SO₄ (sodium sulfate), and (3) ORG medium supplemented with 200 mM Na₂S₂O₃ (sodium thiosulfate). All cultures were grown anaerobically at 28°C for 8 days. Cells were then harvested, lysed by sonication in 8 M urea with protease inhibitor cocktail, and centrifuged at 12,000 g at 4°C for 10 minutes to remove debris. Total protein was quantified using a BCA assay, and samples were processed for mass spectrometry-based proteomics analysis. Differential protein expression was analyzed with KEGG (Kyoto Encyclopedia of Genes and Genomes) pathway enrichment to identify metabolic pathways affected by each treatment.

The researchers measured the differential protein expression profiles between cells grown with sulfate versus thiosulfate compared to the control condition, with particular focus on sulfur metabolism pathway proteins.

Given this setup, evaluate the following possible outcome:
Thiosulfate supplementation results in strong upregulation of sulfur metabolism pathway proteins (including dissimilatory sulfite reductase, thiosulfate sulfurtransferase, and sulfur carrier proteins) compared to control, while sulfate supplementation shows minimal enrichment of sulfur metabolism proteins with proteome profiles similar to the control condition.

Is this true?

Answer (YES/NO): NO